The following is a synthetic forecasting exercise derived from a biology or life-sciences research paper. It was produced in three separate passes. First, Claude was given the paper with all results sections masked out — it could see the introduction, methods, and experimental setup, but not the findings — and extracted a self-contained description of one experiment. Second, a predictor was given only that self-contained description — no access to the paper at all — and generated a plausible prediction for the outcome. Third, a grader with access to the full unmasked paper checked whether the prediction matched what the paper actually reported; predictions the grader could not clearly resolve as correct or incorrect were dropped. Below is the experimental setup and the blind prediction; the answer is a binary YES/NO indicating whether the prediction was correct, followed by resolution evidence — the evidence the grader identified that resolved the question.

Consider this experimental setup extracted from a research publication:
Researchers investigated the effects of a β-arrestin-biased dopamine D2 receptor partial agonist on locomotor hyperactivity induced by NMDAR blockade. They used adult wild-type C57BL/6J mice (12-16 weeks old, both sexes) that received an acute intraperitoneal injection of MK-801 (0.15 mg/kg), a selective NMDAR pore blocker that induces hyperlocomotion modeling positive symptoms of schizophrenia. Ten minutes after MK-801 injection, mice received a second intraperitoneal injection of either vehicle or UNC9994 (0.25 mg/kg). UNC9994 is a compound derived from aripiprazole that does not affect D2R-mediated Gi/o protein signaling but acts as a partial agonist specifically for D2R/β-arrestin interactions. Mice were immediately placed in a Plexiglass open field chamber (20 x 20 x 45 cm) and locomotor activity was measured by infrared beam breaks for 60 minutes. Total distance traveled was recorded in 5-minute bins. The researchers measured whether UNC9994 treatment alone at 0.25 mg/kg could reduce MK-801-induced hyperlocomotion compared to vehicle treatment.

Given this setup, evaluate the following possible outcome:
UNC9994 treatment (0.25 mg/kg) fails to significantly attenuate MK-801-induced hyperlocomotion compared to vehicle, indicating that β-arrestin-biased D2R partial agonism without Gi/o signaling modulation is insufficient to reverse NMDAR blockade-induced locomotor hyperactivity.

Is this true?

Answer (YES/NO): NO